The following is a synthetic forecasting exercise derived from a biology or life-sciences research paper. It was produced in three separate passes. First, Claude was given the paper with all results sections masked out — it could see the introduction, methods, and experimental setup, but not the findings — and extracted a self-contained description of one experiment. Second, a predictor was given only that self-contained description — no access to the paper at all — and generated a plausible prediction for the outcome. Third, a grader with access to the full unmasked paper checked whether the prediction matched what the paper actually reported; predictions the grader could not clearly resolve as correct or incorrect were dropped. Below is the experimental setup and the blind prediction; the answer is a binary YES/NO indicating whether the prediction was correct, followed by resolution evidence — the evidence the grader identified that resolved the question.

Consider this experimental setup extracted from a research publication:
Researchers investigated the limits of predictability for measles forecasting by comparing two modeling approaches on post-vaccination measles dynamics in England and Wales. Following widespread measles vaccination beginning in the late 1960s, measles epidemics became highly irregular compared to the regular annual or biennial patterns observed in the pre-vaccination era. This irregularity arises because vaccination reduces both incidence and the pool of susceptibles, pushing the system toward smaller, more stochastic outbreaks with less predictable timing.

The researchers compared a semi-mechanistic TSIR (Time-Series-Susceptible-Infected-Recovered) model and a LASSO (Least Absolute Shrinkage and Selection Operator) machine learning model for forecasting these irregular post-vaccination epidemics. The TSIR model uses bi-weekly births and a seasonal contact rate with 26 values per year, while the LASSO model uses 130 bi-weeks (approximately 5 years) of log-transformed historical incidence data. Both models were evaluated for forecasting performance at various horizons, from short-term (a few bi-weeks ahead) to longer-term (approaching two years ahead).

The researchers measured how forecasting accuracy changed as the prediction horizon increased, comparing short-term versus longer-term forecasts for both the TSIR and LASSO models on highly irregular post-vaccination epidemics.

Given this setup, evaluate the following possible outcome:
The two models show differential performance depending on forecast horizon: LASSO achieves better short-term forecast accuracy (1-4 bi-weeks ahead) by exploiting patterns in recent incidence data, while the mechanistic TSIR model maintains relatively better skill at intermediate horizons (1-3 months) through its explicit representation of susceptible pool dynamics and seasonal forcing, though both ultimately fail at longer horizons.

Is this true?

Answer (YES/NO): NO